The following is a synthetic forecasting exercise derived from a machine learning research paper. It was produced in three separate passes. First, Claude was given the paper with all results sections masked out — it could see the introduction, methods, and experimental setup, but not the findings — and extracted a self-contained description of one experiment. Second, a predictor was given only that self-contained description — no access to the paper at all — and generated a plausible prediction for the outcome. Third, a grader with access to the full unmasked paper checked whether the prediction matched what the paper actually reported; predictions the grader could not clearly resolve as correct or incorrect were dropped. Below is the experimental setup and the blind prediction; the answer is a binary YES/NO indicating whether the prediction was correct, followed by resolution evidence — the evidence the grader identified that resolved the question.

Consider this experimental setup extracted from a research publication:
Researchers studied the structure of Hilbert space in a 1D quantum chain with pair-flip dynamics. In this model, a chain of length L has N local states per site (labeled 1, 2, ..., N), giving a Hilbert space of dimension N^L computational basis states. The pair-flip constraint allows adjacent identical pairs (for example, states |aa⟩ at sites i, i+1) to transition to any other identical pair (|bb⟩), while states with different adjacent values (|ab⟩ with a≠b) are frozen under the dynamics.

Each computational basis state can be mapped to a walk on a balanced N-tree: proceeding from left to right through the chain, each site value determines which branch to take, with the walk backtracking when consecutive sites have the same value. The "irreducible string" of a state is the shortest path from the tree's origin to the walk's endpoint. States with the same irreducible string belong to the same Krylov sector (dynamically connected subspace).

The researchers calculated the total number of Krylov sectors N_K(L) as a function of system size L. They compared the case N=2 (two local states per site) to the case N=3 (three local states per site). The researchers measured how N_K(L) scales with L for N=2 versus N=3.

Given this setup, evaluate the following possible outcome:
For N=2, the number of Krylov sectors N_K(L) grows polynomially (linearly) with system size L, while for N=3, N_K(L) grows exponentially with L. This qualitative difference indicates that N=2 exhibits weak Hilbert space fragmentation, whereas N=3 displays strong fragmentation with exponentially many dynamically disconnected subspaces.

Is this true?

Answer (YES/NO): YES